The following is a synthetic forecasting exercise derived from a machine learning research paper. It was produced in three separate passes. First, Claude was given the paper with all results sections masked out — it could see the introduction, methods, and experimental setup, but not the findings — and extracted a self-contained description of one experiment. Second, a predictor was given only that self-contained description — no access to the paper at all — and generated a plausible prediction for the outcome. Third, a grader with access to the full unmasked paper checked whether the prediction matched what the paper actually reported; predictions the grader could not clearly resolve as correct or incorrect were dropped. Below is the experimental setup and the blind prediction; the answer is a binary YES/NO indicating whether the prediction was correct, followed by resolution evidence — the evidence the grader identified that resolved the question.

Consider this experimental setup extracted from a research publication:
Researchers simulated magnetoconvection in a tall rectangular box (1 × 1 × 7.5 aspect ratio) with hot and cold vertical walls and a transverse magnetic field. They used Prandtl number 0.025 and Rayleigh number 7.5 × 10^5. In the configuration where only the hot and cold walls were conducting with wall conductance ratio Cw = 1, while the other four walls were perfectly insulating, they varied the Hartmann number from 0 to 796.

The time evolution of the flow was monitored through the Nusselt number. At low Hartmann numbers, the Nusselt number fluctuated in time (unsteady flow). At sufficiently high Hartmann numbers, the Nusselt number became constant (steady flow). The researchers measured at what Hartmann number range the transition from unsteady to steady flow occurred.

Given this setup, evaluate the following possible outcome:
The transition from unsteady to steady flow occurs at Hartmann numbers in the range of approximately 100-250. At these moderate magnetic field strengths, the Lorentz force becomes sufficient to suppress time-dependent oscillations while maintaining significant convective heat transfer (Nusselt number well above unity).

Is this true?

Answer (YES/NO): NO